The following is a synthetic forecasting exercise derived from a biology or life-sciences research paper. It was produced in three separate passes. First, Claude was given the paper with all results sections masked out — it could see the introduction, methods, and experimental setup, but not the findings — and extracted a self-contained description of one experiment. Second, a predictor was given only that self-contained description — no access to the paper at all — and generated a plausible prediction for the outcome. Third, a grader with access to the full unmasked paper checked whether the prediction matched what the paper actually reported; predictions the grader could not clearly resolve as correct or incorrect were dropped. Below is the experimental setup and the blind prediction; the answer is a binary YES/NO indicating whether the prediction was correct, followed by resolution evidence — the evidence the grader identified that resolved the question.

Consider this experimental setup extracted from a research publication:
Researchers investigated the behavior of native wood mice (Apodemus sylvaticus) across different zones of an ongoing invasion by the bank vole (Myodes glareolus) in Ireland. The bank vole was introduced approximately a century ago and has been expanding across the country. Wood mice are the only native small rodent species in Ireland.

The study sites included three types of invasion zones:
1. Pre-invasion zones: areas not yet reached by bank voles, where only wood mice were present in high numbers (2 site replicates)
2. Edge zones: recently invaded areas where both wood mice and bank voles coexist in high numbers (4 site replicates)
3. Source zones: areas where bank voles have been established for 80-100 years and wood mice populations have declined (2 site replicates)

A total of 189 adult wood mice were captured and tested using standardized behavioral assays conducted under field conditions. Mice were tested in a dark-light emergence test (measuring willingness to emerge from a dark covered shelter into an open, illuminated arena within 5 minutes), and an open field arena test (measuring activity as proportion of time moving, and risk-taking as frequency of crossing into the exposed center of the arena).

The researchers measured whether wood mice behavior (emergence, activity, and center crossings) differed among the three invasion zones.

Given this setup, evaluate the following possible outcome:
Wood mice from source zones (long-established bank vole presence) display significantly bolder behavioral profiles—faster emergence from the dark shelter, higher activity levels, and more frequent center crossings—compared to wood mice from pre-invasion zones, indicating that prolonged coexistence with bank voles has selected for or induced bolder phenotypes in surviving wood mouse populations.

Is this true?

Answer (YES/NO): NO